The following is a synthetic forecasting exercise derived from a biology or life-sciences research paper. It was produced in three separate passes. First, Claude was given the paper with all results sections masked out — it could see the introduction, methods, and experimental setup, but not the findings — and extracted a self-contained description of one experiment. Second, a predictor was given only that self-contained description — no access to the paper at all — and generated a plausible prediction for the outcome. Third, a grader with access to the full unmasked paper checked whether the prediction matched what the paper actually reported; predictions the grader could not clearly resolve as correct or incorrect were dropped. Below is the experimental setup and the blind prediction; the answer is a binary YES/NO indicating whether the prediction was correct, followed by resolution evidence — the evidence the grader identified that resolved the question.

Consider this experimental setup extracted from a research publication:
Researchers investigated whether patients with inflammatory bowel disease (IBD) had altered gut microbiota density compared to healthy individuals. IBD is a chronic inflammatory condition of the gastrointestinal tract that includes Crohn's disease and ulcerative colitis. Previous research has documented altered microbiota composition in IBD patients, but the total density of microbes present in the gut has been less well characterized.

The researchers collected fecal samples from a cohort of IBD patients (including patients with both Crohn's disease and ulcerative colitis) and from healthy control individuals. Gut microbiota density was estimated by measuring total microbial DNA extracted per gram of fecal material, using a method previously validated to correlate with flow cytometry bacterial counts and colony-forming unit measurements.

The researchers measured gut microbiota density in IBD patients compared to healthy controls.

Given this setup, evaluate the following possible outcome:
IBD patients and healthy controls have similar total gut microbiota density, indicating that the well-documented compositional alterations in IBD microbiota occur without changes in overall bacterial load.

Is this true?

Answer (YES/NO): NO